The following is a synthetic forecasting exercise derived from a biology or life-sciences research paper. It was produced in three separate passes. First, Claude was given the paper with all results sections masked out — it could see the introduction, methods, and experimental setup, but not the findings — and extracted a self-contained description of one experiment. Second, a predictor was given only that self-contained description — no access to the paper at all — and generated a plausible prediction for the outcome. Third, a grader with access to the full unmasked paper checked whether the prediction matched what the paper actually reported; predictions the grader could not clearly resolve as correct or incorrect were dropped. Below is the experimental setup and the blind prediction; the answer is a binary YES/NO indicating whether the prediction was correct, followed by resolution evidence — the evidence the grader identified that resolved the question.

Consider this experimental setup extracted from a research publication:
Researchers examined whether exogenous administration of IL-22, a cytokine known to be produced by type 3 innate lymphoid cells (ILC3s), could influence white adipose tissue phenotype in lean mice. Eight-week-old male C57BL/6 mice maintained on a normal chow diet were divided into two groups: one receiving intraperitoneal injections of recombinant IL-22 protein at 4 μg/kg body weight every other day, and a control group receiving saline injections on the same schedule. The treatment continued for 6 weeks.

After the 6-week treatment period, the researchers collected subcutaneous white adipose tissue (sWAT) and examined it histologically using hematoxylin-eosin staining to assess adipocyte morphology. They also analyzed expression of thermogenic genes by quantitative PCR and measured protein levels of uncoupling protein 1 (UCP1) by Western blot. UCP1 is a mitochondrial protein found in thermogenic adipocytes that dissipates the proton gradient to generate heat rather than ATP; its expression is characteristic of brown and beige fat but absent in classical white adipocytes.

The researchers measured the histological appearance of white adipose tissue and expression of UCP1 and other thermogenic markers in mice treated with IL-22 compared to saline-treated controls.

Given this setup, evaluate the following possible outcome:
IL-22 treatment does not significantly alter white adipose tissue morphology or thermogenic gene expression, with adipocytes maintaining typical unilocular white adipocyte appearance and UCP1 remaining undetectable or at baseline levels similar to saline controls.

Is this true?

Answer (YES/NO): NO